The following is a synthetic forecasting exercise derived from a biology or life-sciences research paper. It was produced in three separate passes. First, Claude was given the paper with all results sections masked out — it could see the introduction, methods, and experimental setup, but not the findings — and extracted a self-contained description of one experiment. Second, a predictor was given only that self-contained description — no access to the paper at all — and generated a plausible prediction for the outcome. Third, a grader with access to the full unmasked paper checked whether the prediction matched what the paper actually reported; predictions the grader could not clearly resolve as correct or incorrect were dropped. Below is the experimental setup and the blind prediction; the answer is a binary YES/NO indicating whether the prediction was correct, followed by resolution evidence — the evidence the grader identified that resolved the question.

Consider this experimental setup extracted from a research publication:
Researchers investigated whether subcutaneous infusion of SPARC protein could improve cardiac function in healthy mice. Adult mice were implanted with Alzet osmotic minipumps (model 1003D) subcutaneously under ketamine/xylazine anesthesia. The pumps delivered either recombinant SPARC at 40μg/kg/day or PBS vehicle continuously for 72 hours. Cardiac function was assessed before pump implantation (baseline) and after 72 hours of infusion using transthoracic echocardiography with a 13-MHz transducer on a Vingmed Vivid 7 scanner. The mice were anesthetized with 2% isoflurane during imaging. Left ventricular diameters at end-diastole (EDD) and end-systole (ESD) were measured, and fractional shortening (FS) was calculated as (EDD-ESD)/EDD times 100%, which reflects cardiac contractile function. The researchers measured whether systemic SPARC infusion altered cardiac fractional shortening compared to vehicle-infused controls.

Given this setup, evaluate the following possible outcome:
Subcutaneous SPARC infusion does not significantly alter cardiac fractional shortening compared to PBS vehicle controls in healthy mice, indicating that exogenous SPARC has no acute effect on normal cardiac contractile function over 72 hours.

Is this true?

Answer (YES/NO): NO